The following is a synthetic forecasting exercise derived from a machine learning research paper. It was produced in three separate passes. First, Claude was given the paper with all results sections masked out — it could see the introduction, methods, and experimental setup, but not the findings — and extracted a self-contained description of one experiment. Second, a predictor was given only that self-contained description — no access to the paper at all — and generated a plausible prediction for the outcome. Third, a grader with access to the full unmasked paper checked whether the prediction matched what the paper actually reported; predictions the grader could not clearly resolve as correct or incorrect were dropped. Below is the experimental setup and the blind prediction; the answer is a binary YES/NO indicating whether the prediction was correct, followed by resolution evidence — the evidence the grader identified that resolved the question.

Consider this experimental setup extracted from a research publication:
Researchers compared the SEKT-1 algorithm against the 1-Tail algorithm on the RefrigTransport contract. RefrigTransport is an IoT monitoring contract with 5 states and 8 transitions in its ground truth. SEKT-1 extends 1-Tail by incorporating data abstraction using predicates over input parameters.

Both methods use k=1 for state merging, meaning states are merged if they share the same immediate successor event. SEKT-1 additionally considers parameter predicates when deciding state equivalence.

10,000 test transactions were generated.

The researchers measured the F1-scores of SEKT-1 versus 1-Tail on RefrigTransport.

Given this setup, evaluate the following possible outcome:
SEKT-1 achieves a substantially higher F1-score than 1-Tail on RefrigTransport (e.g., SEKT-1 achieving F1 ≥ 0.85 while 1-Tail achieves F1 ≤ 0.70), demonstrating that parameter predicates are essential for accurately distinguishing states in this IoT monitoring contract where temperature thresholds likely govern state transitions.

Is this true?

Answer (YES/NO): NO